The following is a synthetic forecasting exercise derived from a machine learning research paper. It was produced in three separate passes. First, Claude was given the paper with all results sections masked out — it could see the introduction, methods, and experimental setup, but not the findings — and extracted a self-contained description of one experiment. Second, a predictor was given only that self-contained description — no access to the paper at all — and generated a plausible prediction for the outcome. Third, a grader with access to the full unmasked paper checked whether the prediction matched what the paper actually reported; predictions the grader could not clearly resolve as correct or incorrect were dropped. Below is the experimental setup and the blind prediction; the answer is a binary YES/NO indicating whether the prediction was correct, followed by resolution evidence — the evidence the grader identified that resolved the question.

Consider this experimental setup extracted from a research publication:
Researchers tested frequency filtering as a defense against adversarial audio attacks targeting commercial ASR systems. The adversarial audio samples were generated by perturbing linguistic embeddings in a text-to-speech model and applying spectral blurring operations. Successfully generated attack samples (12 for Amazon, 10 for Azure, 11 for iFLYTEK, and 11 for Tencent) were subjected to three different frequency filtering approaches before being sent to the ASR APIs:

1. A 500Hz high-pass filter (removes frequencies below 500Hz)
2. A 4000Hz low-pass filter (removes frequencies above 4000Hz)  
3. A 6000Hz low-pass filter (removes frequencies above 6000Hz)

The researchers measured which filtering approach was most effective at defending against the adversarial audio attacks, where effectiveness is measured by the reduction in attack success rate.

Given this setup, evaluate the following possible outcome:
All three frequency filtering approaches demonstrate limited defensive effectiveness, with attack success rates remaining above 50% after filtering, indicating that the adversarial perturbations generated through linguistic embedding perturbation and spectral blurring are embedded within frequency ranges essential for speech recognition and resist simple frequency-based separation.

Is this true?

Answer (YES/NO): NO